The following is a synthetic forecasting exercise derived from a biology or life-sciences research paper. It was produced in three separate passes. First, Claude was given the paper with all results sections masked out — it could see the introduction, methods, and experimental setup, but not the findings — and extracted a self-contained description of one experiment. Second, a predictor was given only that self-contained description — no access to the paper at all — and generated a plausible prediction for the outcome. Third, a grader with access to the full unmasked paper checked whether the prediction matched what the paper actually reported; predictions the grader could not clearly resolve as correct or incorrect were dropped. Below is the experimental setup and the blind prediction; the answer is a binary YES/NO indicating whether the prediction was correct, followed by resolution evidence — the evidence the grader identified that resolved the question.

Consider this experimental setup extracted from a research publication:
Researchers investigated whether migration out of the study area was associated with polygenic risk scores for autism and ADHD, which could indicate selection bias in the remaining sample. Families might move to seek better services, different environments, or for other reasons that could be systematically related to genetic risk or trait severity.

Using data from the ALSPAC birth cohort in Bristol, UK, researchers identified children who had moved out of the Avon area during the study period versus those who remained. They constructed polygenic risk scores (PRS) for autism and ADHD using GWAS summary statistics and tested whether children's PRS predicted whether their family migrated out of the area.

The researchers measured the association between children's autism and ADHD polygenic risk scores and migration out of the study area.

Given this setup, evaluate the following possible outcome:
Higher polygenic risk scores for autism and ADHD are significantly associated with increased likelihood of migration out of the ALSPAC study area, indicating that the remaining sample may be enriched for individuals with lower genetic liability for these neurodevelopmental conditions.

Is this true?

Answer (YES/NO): NO